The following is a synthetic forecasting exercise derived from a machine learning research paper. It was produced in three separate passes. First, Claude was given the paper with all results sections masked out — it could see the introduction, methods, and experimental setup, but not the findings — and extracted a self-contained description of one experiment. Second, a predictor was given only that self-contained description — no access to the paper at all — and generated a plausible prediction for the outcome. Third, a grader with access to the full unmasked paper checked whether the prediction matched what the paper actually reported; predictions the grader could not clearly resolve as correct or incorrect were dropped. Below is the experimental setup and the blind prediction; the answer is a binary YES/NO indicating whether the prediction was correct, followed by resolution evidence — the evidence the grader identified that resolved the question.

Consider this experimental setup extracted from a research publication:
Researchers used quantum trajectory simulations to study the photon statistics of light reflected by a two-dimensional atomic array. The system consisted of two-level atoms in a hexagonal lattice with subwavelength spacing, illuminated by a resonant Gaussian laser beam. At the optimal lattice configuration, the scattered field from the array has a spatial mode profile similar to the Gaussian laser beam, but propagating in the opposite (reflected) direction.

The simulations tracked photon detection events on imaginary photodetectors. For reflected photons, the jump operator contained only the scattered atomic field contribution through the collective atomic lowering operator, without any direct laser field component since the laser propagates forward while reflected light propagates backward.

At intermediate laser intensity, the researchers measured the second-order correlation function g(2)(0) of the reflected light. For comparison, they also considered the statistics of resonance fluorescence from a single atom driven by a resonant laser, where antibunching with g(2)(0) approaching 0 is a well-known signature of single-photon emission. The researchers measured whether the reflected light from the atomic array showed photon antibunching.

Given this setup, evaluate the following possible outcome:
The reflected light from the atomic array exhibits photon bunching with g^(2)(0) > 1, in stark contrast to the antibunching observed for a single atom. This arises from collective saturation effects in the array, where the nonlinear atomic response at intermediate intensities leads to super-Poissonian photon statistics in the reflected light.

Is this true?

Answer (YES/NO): NO